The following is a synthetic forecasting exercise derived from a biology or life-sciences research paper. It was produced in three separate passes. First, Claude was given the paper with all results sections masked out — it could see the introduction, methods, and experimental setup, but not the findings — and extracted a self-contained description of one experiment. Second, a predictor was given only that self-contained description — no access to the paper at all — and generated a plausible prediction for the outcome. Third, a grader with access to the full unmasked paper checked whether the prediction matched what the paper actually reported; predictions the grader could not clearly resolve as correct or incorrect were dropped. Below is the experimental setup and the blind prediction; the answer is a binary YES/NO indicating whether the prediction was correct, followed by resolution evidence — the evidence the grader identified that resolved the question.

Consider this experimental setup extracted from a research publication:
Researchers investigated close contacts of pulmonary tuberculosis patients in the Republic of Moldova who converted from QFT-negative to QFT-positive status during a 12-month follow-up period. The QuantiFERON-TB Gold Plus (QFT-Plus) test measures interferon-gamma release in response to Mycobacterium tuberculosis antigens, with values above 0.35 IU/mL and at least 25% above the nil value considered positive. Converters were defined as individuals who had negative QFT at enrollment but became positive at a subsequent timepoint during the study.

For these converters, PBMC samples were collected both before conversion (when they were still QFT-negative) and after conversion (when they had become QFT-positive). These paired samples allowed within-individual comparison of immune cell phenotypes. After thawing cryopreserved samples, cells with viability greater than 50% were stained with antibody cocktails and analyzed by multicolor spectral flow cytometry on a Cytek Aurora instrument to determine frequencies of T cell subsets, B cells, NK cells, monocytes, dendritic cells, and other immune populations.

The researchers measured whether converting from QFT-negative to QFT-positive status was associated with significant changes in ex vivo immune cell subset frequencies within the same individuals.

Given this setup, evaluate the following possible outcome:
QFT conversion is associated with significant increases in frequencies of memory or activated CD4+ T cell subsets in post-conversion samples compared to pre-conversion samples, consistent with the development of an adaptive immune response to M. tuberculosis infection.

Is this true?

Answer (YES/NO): NO